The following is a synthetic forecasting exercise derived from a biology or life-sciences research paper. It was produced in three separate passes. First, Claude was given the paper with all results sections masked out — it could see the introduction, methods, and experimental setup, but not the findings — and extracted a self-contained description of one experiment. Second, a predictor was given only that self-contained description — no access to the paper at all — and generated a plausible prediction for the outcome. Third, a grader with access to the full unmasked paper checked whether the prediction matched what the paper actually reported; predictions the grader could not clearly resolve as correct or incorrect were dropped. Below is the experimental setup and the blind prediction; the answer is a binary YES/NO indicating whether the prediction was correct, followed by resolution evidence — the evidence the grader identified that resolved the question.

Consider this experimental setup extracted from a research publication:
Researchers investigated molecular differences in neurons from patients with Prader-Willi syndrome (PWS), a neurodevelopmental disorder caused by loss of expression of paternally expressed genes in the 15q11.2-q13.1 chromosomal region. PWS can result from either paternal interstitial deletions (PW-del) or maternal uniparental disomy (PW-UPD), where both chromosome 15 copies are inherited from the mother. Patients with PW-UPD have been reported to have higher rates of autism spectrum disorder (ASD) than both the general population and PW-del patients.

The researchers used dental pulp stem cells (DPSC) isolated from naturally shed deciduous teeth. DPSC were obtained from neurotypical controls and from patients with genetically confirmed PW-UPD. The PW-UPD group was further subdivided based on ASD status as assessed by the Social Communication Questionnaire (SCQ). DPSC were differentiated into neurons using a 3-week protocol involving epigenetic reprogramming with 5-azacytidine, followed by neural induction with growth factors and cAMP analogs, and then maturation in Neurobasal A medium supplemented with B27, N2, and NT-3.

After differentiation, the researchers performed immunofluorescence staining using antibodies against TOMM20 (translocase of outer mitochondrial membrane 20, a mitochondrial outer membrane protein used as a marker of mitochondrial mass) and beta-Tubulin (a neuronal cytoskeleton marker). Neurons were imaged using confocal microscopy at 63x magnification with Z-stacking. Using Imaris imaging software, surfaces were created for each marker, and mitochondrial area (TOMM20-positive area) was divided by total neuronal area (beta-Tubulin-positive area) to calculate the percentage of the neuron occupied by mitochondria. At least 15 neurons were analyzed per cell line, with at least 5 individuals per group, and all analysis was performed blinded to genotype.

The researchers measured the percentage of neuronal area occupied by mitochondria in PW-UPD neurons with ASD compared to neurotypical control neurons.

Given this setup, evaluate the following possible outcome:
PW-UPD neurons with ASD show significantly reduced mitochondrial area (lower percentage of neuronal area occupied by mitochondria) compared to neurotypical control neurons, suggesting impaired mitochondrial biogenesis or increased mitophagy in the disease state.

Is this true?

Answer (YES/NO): YES